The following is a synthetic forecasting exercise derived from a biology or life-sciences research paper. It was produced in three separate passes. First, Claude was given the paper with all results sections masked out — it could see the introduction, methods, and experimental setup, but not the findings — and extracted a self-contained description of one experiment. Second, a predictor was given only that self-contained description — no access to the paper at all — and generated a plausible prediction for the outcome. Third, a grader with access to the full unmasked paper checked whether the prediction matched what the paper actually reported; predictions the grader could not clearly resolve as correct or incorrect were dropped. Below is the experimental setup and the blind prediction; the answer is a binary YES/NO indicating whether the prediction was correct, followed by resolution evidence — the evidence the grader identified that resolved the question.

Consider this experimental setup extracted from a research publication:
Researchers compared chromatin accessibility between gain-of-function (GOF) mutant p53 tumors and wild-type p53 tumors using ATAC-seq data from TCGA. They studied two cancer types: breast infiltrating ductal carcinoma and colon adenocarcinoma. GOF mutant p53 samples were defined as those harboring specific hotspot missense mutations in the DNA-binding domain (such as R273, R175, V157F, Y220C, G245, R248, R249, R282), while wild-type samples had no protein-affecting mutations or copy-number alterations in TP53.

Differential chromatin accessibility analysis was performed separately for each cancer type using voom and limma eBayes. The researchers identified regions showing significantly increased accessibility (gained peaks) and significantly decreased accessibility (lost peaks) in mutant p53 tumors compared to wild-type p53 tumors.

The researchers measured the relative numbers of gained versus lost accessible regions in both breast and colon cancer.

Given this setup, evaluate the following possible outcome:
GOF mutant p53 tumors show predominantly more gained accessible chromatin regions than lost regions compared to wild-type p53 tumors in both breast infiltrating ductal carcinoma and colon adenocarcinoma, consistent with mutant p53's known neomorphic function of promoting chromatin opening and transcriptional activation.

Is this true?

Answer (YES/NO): NO